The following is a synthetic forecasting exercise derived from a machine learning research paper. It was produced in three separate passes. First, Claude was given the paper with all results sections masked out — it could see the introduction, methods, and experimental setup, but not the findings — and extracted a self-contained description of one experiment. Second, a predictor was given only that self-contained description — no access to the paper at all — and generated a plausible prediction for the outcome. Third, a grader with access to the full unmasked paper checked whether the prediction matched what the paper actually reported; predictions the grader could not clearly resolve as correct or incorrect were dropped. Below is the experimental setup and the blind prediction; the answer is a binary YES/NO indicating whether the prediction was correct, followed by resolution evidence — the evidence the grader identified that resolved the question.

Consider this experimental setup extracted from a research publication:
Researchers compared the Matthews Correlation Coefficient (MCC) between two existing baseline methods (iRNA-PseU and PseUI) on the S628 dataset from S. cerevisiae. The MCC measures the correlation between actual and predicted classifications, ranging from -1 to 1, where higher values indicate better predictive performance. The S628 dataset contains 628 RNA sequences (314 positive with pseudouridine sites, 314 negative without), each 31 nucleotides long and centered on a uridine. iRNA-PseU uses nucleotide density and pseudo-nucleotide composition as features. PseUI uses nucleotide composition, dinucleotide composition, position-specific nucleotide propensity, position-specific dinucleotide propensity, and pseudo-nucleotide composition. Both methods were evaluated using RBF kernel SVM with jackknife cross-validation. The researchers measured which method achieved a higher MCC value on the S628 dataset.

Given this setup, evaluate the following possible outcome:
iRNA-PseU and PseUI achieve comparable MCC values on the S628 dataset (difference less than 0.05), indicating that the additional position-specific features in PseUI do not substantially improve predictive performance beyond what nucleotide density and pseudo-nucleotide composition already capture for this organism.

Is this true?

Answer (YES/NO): YES